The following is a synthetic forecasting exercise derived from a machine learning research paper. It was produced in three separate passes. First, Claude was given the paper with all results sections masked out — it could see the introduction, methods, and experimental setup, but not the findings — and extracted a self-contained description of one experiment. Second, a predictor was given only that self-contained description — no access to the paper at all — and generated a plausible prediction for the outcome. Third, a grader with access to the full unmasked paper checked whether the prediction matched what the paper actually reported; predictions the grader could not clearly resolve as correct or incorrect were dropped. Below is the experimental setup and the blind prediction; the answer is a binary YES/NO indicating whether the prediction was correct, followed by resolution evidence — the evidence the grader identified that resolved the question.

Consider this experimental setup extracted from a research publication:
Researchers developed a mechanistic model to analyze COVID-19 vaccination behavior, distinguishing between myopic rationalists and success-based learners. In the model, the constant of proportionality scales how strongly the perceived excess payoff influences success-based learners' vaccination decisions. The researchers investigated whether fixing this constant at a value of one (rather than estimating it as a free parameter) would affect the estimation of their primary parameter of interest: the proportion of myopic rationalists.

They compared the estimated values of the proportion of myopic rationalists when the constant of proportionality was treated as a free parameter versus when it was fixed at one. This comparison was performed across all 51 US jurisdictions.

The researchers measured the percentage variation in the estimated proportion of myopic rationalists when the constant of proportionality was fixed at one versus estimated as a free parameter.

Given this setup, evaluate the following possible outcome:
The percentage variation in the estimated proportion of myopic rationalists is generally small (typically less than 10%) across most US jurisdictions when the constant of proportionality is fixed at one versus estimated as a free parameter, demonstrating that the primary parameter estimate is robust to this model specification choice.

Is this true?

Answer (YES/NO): YES